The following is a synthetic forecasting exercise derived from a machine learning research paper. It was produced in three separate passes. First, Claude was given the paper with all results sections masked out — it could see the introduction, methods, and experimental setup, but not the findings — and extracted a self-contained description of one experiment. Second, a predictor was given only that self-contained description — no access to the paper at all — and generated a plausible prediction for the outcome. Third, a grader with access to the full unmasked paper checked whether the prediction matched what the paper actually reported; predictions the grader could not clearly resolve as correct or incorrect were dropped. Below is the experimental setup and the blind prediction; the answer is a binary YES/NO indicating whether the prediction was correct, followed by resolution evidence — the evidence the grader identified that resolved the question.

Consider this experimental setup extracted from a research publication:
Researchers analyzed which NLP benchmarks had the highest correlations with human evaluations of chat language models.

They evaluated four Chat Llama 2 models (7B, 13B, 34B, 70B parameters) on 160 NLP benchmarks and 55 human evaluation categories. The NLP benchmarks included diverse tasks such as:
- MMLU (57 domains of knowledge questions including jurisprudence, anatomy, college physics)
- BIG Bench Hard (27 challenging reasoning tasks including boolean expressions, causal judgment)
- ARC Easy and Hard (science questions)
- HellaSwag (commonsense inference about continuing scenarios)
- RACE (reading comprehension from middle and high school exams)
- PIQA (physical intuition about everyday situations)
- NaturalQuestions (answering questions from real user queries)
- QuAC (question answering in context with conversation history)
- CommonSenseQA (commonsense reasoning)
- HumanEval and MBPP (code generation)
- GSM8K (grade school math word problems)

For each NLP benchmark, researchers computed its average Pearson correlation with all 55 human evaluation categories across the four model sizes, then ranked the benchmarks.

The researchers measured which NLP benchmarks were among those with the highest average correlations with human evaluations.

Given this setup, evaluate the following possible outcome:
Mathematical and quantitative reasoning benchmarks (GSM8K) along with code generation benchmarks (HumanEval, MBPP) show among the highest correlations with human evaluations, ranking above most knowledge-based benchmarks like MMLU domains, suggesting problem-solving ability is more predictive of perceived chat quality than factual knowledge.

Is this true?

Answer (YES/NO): NO